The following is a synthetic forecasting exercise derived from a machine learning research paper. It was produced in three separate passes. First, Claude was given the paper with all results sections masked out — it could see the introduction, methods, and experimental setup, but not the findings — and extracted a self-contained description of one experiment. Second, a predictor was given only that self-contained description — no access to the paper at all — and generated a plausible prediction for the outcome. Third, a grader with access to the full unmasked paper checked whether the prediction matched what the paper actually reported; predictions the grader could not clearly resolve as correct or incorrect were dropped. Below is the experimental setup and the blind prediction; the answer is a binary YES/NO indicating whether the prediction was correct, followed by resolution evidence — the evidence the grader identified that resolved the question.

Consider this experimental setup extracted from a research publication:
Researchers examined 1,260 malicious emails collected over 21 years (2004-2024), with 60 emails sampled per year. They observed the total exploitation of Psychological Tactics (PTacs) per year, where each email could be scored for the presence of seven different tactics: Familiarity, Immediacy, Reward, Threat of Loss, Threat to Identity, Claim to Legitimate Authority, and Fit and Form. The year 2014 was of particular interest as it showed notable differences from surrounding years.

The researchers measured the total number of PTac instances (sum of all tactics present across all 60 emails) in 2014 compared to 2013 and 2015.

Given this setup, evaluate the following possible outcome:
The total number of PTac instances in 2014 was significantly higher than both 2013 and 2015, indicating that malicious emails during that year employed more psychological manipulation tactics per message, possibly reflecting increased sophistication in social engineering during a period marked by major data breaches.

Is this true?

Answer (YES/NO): NO